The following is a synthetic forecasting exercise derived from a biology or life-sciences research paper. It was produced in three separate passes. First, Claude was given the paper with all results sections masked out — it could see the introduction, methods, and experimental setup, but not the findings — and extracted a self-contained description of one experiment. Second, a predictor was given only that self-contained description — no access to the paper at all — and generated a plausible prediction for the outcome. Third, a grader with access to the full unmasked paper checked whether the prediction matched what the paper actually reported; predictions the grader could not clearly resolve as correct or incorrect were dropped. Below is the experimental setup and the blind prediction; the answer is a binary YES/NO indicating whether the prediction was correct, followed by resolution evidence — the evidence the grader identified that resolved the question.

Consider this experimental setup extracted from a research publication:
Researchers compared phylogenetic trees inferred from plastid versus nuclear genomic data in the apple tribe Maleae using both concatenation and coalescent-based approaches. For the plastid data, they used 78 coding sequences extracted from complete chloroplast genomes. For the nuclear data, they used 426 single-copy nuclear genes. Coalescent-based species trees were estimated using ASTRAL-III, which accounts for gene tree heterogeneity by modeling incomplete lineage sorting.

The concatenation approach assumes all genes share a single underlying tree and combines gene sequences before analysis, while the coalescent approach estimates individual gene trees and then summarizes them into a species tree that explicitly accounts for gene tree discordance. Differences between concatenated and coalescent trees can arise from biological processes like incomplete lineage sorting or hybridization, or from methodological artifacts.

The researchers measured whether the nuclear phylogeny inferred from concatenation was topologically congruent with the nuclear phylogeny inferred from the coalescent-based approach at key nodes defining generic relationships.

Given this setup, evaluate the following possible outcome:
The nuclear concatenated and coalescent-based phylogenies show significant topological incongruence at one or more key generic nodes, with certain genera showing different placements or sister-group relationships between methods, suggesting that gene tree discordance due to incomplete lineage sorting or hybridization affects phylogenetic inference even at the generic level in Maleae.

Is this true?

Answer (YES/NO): NO